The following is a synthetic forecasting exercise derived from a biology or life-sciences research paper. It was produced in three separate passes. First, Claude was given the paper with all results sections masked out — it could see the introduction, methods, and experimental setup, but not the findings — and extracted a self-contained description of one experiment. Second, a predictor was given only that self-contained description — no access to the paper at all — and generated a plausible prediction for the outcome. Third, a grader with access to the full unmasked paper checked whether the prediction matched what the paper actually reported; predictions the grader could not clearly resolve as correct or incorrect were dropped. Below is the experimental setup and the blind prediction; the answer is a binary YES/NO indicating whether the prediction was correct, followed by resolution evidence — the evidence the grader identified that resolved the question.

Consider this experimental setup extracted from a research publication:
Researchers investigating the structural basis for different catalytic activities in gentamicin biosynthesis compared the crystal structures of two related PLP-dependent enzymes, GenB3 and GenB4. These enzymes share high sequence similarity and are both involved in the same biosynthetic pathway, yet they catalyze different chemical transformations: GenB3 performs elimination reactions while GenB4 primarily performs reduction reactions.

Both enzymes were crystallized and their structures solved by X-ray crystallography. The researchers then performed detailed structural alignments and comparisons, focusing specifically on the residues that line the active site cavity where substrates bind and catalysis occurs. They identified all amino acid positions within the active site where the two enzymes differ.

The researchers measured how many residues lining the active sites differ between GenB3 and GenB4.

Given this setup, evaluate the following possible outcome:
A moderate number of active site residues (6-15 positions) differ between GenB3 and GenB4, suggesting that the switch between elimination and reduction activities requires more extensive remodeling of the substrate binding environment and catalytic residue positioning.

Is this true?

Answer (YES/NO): NO